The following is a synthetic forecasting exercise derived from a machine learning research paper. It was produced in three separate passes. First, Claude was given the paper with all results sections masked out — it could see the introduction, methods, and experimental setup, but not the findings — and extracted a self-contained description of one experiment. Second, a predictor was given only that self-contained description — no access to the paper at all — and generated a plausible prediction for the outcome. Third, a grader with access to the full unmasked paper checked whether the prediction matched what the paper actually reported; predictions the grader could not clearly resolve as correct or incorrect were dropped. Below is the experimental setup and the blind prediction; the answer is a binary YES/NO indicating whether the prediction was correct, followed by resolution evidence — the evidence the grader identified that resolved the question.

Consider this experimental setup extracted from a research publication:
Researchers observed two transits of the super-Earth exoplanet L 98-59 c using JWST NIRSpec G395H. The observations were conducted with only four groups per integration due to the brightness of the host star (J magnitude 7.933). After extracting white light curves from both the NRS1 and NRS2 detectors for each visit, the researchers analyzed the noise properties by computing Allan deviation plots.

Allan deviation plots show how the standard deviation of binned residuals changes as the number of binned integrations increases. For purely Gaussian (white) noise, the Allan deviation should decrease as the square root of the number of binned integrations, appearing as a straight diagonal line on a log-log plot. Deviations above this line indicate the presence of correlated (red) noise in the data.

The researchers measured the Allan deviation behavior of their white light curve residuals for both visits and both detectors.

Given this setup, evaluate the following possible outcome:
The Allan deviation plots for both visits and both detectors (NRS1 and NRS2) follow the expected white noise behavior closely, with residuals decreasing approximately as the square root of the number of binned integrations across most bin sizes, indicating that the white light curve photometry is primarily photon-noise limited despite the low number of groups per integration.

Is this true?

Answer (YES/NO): NO